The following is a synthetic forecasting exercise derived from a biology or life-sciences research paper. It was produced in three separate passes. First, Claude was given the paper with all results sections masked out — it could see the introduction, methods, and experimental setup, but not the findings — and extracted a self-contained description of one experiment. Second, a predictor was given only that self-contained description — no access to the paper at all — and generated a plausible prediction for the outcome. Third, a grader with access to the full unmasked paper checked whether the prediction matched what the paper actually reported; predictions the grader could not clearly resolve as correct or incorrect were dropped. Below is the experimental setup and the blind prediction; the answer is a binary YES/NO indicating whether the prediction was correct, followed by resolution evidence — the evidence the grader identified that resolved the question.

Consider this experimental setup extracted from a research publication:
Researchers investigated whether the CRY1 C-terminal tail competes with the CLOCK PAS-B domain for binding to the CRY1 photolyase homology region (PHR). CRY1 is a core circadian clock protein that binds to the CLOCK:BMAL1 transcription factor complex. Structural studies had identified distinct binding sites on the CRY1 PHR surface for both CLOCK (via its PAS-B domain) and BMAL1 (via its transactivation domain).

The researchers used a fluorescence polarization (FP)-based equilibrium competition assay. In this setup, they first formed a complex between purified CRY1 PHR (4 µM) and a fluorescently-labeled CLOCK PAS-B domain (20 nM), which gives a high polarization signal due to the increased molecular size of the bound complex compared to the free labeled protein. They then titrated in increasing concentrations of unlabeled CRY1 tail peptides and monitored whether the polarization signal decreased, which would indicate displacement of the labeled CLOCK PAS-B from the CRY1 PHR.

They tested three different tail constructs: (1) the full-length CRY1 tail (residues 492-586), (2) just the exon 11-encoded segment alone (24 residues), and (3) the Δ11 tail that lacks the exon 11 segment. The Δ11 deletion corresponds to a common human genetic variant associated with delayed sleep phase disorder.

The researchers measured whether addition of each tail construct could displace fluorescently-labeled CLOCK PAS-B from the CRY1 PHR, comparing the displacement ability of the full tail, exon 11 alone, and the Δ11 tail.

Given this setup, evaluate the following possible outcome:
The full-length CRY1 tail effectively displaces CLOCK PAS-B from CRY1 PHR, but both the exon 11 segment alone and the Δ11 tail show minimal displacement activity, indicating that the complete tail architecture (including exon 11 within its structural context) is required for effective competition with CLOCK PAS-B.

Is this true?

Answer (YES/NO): NO